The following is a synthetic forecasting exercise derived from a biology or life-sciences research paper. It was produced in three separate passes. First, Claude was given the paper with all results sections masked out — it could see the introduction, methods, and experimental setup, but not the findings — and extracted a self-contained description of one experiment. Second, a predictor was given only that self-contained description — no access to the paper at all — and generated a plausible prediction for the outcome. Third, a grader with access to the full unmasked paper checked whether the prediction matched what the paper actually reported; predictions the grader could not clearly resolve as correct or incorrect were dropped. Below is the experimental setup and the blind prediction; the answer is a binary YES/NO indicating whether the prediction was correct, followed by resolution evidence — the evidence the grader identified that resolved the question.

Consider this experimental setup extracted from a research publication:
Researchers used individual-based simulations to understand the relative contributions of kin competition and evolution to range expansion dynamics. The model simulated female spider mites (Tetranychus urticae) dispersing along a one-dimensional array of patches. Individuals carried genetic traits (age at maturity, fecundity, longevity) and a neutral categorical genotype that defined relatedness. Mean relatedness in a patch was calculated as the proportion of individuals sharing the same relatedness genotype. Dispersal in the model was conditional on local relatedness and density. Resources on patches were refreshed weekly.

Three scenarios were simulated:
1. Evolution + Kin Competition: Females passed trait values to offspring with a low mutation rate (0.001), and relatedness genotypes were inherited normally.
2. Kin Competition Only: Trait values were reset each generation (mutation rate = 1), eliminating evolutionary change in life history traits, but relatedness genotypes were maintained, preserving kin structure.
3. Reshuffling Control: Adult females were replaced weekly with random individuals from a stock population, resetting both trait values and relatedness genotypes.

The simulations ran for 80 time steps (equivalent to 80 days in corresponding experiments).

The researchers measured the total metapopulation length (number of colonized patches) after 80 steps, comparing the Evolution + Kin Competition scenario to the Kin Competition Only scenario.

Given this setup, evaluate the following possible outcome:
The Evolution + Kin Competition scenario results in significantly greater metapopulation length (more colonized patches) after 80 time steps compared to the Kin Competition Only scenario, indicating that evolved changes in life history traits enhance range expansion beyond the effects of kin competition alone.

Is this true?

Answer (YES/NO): NO